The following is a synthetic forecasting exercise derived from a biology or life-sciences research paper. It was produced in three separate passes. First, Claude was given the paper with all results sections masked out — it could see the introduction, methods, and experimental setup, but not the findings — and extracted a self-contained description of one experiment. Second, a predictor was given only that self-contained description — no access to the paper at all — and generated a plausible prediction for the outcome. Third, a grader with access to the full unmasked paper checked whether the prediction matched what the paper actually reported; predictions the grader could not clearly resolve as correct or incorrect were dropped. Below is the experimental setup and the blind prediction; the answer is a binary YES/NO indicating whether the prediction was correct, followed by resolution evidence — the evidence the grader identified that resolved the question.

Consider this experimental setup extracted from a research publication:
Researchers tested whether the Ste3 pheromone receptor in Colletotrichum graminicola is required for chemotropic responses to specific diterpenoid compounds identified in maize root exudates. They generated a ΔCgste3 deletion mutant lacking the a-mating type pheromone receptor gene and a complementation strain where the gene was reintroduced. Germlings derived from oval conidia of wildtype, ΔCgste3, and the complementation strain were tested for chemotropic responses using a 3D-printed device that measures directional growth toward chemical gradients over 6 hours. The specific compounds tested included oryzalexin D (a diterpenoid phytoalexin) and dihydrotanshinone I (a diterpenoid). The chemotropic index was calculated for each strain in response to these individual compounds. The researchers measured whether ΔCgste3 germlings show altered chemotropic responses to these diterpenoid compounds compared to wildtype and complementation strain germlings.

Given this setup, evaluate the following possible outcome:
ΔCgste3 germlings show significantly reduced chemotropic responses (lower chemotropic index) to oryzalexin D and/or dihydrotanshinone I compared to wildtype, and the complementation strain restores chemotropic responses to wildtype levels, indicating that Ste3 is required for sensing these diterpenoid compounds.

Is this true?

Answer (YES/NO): YES